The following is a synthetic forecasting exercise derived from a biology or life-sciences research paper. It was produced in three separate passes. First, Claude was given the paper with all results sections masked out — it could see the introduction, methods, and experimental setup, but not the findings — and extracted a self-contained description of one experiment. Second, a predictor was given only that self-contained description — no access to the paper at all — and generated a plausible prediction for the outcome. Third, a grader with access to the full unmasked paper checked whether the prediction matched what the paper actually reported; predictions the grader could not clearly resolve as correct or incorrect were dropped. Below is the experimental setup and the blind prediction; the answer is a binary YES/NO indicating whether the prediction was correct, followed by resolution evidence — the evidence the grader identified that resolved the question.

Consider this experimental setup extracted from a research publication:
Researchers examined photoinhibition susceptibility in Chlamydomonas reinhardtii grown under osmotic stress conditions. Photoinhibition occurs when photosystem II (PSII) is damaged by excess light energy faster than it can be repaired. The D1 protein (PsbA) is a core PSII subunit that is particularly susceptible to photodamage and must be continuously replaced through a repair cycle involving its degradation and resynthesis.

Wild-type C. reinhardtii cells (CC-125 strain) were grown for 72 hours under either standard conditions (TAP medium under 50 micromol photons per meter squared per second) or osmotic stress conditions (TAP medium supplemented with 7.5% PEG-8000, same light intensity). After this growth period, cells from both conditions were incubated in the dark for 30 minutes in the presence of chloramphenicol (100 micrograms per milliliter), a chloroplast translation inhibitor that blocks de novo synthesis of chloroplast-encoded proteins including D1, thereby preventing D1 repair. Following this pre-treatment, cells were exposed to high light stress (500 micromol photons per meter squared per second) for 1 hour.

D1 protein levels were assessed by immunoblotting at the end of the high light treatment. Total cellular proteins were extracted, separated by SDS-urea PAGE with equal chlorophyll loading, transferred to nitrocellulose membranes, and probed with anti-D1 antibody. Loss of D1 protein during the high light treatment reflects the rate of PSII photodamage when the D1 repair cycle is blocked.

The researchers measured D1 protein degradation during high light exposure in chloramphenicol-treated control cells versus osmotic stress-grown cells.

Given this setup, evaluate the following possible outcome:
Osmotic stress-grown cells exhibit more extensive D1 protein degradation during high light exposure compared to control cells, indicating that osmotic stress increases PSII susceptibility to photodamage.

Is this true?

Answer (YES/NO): NO